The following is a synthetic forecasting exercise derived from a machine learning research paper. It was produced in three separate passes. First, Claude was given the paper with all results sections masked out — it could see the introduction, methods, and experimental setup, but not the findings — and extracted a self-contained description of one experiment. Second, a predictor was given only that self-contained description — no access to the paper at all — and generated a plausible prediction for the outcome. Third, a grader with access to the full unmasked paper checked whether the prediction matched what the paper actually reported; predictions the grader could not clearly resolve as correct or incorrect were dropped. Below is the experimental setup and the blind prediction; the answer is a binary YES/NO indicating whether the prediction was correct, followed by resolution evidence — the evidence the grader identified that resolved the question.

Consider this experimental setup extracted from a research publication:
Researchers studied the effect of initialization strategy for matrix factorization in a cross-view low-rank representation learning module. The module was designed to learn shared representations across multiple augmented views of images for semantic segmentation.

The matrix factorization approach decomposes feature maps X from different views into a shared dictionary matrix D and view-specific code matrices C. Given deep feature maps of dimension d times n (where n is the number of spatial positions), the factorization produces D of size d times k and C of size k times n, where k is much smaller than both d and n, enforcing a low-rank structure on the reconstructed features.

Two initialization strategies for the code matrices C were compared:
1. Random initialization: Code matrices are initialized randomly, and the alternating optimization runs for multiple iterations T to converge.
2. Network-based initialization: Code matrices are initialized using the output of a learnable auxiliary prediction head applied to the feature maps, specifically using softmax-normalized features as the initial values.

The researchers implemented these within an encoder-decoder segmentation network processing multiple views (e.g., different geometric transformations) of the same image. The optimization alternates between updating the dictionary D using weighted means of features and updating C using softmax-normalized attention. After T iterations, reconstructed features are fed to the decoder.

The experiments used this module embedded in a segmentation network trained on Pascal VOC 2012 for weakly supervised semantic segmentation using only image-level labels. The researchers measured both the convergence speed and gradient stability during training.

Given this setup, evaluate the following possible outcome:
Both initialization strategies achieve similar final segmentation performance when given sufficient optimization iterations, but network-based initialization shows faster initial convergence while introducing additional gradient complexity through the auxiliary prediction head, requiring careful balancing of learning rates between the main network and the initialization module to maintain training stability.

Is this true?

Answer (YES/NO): NO